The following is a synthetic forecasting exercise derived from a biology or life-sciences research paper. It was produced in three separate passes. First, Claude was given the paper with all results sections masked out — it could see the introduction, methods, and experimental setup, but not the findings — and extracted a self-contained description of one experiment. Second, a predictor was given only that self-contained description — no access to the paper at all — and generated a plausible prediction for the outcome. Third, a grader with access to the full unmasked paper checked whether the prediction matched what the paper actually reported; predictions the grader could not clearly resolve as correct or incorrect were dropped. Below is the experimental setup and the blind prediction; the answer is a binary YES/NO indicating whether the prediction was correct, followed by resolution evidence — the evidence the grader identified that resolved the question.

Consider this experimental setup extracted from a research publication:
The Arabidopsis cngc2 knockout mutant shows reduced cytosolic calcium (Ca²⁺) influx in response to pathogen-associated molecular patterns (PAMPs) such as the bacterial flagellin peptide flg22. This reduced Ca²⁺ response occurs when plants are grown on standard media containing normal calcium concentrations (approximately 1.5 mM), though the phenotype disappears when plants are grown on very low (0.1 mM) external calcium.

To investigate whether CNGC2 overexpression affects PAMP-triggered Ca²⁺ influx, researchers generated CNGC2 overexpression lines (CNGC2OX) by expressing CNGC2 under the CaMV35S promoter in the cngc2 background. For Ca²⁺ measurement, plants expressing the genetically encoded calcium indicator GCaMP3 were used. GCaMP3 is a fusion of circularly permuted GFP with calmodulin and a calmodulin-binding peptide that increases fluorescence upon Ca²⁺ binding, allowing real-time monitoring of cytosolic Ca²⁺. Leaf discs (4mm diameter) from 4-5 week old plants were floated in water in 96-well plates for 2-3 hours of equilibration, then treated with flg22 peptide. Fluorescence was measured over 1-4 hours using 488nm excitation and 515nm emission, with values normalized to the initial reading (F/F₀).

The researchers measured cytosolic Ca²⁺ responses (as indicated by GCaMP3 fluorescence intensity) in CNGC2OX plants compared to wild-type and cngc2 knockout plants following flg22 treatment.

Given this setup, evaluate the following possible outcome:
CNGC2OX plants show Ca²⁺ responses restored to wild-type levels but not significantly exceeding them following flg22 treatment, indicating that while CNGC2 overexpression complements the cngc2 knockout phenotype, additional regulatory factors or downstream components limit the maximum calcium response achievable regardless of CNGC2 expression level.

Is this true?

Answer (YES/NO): NO